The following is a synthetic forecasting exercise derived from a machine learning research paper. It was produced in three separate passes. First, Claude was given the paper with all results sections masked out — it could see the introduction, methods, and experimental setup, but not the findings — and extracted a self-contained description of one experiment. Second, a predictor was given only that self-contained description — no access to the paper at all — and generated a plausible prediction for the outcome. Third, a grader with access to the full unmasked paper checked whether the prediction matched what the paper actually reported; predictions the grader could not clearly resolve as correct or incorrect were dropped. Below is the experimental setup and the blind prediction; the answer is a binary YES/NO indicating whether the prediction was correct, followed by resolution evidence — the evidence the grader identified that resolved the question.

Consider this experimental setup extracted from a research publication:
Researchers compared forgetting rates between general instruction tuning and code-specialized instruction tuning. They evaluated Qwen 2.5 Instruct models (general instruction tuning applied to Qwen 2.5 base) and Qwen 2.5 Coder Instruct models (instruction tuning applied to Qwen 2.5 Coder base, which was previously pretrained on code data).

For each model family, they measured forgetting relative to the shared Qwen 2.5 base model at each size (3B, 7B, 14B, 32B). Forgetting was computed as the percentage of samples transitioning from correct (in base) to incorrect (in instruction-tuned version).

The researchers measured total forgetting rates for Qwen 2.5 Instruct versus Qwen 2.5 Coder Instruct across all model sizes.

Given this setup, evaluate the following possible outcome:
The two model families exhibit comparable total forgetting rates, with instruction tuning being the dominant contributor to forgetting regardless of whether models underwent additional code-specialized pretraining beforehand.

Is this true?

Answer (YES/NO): NO